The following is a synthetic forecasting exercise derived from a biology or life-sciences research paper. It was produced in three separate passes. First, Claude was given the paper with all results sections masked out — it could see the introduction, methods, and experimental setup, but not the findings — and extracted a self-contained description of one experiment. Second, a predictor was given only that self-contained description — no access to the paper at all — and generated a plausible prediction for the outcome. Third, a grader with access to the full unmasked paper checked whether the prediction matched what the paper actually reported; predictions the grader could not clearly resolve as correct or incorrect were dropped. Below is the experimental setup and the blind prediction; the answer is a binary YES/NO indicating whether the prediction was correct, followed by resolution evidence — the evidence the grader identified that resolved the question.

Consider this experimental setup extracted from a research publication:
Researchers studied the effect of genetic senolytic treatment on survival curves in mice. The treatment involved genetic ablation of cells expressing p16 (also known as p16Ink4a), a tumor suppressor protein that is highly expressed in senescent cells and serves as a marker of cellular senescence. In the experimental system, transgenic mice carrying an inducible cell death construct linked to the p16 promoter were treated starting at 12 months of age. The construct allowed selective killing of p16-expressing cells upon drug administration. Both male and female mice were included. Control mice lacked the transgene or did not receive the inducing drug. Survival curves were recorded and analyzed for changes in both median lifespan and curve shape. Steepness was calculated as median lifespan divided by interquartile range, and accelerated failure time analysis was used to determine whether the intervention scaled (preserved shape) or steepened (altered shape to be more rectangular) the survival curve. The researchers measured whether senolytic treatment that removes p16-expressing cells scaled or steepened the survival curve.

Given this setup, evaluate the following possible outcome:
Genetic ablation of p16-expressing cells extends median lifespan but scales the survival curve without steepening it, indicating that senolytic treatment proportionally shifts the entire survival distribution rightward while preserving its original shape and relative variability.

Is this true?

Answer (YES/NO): NO